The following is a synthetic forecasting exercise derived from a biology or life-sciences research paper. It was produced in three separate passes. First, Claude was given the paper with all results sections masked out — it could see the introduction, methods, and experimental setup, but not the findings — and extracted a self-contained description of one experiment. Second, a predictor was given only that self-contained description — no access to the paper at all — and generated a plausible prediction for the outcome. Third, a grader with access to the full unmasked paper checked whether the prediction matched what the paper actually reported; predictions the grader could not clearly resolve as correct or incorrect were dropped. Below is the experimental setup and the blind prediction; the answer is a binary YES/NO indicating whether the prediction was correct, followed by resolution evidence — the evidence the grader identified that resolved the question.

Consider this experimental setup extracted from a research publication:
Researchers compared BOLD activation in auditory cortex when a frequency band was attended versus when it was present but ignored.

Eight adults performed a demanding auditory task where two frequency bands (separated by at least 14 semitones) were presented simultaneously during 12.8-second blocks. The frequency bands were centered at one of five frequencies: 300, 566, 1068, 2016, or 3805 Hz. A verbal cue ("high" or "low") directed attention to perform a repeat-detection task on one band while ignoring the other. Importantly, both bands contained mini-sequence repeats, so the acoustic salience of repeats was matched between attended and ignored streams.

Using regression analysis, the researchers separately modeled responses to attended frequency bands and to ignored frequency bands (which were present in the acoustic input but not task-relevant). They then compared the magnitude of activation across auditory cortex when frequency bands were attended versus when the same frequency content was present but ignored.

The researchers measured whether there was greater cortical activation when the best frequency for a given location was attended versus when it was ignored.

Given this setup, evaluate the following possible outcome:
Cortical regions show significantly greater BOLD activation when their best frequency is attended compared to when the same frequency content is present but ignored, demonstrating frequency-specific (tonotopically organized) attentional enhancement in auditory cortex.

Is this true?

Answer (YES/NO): YES